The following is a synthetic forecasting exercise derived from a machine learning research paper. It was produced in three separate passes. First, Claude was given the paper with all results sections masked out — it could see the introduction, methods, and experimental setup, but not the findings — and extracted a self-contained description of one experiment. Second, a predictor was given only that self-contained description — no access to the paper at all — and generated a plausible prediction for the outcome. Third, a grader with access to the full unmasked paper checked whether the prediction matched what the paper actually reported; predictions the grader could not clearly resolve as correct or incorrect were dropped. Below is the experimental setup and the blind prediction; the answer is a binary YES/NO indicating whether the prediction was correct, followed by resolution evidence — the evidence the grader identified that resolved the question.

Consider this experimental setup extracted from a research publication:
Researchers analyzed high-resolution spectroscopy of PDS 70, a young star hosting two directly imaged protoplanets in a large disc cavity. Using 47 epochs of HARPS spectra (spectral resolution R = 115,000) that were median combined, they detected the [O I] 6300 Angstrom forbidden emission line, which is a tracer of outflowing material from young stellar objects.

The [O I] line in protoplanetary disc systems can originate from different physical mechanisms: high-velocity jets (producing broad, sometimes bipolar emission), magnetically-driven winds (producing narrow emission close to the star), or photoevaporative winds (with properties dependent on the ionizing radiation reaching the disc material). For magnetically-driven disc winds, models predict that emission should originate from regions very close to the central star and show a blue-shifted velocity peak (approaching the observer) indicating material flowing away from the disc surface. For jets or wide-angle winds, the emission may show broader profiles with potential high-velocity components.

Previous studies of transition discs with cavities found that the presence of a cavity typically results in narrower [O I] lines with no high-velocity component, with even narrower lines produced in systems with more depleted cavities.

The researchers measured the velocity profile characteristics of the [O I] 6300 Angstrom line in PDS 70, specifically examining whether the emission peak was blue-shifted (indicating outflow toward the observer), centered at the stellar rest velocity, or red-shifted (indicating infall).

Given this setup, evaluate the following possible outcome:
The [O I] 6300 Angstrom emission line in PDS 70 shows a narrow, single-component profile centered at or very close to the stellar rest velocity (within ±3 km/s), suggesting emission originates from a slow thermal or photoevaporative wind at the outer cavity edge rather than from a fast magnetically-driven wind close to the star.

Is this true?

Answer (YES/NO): NO